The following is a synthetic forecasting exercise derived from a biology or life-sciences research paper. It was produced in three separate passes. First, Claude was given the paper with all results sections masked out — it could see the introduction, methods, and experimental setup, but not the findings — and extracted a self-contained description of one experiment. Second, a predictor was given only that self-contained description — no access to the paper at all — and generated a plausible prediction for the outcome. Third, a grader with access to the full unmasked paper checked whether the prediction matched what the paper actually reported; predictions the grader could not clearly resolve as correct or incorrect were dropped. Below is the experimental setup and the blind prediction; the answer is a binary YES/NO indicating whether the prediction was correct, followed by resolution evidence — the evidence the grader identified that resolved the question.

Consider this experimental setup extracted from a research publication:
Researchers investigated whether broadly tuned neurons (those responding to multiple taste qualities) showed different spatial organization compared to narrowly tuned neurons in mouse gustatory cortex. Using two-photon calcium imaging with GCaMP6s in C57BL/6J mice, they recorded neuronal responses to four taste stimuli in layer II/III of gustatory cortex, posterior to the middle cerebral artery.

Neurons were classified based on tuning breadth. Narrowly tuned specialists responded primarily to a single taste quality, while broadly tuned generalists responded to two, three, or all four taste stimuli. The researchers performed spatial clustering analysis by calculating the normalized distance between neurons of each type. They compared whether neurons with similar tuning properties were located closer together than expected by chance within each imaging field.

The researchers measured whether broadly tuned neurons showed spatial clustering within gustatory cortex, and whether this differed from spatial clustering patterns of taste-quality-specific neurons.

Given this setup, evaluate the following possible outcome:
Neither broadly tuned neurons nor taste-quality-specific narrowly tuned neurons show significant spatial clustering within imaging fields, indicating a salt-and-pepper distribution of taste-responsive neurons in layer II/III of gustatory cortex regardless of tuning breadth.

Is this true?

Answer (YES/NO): NO